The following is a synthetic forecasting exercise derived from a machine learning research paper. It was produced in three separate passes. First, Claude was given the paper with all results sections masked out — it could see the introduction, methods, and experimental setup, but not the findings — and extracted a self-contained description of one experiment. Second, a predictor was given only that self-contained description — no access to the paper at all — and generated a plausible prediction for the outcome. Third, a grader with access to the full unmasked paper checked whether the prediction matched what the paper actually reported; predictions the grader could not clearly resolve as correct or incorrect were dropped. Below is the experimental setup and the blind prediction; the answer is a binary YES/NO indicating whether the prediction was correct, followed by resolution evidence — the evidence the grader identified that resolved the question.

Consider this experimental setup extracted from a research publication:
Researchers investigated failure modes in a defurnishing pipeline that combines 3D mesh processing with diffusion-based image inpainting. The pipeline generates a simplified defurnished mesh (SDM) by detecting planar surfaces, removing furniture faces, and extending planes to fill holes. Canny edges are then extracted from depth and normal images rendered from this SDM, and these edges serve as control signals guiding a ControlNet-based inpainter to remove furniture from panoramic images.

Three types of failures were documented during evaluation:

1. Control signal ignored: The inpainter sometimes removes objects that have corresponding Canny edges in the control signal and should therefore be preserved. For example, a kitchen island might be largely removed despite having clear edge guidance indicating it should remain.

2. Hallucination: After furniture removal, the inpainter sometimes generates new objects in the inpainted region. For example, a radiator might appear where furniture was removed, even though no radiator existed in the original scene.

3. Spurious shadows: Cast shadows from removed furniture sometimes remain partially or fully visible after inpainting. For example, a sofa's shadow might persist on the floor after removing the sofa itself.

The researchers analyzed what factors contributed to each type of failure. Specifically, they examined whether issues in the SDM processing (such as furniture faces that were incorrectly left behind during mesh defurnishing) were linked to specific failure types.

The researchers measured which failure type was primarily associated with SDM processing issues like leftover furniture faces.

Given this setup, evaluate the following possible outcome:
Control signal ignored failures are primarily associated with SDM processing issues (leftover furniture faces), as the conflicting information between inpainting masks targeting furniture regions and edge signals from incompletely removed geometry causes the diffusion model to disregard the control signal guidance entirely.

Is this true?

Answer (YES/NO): NO